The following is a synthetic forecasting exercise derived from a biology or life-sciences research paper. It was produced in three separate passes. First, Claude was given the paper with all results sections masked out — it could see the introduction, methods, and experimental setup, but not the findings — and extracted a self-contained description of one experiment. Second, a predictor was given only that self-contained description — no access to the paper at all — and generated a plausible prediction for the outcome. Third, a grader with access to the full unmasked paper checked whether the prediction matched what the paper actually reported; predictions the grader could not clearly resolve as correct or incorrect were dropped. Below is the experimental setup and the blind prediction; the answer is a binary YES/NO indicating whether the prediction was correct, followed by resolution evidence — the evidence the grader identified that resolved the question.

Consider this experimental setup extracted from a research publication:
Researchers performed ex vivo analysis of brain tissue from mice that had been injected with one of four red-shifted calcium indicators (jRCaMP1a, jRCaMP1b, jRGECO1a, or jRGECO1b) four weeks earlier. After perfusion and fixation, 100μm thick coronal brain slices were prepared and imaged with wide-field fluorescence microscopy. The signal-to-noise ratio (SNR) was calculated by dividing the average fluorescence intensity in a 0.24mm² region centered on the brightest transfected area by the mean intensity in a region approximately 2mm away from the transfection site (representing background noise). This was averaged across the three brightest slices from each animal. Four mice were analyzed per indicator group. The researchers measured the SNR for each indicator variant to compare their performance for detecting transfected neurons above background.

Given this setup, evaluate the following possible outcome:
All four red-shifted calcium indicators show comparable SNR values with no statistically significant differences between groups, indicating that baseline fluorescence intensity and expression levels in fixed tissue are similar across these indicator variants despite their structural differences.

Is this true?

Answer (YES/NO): NO